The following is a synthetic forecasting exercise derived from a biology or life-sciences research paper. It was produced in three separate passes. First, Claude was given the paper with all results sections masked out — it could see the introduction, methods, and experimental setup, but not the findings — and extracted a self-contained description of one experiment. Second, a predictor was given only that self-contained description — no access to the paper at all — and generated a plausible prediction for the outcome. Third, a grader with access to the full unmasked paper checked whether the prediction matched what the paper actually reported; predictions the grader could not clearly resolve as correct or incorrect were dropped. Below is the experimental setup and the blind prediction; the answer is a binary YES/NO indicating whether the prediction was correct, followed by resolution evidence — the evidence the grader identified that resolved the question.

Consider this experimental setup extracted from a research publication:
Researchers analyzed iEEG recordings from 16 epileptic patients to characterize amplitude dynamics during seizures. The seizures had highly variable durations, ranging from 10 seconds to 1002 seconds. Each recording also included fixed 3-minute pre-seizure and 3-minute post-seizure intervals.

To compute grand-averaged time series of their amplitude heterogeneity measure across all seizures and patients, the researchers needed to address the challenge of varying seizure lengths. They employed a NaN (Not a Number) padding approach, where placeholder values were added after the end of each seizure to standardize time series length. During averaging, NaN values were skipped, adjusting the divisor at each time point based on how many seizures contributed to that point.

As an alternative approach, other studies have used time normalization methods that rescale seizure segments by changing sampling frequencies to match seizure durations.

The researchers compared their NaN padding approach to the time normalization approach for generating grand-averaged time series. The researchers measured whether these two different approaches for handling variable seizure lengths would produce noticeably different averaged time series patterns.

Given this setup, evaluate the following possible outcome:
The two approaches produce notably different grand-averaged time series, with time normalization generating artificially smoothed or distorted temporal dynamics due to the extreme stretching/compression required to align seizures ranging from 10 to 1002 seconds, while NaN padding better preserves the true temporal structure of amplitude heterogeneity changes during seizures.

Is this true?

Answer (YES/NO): NO